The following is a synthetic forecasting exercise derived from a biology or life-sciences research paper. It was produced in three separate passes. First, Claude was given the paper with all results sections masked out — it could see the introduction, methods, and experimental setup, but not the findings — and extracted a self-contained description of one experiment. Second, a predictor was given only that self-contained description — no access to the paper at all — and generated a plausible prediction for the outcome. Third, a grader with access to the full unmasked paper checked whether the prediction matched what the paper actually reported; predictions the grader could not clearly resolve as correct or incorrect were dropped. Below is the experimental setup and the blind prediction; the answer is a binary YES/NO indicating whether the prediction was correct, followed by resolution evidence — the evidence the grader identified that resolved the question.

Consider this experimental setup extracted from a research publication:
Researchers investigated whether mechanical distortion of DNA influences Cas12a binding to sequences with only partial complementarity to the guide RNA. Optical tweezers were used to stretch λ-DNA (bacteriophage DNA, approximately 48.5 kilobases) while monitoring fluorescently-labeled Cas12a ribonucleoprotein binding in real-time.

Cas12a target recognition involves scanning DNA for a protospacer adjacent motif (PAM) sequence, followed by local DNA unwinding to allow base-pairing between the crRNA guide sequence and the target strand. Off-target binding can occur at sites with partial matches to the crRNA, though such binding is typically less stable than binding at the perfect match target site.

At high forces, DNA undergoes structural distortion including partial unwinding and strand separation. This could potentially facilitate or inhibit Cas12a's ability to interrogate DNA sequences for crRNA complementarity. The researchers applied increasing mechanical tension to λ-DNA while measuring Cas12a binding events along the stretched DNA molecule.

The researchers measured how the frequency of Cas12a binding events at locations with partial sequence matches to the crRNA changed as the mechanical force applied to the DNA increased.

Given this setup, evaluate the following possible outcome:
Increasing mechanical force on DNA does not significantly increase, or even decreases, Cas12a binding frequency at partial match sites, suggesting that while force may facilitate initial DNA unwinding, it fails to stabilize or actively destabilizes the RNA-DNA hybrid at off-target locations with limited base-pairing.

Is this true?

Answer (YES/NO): NO